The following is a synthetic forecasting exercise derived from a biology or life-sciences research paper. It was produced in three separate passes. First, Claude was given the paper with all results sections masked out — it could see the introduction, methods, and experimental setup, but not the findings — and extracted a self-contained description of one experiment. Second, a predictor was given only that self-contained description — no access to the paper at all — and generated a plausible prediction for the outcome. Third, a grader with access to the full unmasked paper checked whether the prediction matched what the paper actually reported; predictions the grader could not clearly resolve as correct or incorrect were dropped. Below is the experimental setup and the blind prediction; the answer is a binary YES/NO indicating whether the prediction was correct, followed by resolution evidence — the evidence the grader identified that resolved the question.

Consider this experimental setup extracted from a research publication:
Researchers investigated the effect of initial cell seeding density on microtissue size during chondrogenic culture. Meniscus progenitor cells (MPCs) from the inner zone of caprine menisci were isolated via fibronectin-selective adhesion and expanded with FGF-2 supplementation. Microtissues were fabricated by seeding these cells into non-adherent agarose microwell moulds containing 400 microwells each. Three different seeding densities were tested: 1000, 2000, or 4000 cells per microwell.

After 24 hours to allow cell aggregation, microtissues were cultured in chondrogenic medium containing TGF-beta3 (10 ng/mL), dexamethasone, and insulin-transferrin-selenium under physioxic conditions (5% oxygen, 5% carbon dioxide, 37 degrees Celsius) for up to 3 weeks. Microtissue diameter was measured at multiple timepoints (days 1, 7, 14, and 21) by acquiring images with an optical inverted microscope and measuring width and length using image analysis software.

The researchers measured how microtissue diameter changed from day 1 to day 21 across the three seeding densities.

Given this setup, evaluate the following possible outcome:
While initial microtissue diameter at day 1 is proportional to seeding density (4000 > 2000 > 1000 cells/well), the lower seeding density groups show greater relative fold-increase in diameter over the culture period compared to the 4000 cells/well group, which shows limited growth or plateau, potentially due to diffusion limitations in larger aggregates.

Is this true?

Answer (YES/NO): NO